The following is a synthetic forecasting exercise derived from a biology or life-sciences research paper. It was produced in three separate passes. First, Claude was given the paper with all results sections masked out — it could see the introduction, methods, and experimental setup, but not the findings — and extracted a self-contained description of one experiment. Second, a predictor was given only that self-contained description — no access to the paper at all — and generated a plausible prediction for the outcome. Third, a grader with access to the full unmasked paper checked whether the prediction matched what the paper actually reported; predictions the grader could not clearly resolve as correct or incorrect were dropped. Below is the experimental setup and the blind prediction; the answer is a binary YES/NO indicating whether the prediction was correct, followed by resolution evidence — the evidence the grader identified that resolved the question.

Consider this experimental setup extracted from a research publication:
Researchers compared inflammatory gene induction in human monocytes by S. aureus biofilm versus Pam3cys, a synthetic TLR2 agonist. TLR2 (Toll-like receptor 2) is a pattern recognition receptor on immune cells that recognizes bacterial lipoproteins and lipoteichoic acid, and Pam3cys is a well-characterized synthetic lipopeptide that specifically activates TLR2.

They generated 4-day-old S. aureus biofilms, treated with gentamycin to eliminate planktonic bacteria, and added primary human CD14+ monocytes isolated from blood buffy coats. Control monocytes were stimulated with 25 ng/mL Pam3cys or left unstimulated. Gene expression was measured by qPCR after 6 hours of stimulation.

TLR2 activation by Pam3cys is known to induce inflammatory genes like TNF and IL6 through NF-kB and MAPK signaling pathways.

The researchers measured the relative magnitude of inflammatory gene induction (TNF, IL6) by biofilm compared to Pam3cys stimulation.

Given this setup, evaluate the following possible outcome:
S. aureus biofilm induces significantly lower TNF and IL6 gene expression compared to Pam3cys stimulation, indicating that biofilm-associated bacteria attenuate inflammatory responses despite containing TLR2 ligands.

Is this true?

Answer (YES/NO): NO